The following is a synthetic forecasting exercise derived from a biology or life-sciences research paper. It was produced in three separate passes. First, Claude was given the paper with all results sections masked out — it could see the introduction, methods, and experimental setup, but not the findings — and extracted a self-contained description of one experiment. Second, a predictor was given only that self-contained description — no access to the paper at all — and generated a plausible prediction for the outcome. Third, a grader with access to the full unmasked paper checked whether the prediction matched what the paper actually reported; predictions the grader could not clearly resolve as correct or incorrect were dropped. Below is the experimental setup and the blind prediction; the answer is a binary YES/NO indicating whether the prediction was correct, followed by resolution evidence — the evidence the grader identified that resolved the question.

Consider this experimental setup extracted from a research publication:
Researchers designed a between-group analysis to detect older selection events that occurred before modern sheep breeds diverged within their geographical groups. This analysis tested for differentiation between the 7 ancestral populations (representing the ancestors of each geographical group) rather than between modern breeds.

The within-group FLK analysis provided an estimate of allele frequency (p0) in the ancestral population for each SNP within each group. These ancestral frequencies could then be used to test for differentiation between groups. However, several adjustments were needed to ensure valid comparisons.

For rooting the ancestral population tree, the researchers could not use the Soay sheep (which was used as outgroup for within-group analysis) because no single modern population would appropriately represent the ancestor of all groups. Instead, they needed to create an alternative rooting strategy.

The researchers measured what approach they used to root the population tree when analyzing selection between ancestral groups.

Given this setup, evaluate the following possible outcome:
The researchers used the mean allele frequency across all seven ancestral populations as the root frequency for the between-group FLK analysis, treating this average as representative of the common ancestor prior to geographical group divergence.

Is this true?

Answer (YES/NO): NO